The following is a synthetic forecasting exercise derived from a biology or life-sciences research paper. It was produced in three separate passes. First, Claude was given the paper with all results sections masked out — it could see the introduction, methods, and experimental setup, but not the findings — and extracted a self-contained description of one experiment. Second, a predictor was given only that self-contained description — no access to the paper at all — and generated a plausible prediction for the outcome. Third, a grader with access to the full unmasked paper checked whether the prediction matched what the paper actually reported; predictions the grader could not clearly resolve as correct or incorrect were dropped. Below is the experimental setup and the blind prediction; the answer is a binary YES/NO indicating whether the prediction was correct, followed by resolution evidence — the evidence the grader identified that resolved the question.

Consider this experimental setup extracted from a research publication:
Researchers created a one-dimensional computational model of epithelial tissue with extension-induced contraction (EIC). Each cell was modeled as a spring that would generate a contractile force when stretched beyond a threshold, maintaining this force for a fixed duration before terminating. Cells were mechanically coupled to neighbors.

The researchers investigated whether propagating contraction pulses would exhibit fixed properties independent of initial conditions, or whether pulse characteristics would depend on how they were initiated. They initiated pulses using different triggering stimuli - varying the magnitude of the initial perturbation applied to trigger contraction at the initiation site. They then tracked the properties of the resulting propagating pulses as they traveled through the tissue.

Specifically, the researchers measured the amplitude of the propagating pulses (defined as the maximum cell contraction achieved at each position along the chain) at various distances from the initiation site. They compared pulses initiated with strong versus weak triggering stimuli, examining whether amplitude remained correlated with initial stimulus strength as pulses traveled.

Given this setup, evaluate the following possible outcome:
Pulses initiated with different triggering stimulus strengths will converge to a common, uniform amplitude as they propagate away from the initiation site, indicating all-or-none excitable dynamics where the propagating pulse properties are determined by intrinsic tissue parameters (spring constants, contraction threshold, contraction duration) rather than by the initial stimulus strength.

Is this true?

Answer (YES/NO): YES